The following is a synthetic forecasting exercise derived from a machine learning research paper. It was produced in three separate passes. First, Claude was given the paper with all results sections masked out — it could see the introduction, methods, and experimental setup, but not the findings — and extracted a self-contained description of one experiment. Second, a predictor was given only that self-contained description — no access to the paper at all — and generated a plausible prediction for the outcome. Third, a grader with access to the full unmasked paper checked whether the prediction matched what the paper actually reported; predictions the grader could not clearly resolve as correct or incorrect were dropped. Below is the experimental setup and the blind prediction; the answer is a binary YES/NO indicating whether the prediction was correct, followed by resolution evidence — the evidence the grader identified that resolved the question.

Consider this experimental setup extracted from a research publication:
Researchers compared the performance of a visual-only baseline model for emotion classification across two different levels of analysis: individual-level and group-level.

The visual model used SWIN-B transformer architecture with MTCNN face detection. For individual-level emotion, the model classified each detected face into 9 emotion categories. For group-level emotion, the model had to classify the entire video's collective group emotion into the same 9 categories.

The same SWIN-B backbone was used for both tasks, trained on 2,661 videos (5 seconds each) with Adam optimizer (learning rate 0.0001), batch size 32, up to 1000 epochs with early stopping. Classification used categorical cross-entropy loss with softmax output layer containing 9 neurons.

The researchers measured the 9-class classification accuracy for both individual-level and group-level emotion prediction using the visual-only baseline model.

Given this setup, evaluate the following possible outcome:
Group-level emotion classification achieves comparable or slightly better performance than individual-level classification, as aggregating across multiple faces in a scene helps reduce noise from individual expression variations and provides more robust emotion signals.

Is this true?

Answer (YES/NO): NO